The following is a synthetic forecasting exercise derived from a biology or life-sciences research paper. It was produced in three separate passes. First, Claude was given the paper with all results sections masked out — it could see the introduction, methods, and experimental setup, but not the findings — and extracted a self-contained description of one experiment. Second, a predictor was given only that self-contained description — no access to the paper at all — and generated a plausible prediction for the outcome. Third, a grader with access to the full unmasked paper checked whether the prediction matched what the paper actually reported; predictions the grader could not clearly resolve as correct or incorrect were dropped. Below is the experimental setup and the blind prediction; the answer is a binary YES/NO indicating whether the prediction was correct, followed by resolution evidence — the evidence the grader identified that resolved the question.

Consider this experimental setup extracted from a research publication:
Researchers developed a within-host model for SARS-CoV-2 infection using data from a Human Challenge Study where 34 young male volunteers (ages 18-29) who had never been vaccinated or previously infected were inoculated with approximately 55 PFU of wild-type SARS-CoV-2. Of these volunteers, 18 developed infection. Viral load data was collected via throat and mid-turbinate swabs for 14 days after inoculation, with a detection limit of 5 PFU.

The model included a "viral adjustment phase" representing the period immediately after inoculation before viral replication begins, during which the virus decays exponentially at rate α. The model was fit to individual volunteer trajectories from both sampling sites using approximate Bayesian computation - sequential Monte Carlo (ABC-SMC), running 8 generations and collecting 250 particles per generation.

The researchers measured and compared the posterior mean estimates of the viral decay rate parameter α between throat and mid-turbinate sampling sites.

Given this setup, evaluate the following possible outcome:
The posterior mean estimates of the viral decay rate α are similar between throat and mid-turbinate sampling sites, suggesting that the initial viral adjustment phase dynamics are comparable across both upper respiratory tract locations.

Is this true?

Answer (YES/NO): NO